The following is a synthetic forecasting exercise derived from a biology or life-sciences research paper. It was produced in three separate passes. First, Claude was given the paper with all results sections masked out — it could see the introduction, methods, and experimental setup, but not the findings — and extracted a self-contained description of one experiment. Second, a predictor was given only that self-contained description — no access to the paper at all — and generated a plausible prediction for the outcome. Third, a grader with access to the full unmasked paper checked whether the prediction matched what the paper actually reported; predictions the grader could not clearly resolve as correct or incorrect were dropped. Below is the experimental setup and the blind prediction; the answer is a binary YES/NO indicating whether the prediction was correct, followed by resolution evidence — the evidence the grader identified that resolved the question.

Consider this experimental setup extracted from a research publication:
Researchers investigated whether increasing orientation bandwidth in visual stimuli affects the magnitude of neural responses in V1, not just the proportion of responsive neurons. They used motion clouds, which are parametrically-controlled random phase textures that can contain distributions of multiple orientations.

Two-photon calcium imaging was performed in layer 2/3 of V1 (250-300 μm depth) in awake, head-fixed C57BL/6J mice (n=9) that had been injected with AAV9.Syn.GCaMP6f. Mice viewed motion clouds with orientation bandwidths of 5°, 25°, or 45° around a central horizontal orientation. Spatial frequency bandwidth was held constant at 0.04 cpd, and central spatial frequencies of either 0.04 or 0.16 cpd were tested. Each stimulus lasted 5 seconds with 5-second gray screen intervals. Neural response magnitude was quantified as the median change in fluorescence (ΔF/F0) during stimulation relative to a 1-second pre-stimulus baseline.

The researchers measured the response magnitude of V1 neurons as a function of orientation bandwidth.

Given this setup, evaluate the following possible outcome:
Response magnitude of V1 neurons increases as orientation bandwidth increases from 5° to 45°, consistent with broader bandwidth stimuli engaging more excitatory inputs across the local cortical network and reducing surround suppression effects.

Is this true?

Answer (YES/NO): YES